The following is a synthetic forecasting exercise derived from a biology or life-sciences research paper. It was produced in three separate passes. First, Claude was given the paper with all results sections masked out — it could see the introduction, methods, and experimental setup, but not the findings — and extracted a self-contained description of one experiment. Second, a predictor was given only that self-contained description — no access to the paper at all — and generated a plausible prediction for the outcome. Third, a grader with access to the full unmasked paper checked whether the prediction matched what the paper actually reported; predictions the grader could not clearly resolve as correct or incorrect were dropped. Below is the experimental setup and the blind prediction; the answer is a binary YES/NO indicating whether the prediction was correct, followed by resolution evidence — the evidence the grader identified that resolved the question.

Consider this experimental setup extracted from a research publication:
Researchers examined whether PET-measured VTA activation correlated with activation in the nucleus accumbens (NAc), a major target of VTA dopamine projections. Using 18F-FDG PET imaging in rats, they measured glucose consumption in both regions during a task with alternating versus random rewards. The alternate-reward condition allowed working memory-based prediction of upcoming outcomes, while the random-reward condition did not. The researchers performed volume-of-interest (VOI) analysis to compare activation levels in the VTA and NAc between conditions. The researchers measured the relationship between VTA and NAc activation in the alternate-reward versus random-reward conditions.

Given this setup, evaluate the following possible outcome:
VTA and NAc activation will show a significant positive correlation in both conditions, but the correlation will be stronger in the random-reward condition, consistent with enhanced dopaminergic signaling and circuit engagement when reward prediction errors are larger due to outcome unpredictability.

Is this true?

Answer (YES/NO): NO